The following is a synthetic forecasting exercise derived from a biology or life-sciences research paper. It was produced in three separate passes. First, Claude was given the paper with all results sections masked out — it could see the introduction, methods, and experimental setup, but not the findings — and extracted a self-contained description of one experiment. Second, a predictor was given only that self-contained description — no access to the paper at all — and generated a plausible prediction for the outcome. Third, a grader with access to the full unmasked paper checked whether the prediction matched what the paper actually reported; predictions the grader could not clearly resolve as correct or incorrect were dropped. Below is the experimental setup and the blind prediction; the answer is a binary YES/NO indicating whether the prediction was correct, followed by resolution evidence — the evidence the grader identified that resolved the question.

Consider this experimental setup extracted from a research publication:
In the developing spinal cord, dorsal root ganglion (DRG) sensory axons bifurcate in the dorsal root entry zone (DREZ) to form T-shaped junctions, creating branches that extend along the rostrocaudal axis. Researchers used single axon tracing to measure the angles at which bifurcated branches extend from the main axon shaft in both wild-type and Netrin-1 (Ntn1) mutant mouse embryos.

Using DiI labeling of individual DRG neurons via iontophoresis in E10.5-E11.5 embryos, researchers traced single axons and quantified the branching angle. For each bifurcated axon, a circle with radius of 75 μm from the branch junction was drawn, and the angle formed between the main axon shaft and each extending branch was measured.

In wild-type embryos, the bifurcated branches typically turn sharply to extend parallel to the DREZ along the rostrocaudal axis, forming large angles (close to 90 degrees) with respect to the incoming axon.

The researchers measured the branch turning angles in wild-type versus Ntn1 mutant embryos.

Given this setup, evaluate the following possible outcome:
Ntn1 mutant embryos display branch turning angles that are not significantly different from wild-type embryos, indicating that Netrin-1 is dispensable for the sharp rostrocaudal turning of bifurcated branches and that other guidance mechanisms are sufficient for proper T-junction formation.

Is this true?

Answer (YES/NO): NO